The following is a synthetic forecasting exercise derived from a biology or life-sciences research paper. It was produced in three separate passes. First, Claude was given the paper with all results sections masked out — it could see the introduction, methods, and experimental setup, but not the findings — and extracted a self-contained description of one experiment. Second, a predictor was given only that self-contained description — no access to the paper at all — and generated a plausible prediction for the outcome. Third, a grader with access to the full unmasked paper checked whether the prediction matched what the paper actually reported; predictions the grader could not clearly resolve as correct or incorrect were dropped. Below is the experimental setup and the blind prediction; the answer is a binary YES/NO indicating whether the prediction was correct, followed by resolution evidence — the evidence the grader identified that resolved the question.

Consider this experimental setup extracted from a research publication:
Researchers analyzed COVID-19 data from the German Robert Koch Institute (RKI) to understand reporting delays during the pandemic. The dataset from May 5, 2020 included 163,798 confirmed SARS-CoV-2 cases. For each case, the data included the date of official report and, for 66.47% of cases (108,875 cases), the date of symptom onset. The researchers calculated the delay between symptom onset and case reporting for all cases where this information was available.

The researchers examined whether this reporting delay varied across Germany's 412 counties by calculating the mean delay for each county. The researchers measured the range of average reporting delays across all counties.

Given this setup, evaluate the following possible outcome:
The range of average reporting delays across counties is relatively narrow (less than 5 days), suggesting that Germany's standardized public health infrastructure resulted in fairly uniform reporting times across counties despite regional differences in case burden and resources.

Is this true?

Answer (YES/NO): NO